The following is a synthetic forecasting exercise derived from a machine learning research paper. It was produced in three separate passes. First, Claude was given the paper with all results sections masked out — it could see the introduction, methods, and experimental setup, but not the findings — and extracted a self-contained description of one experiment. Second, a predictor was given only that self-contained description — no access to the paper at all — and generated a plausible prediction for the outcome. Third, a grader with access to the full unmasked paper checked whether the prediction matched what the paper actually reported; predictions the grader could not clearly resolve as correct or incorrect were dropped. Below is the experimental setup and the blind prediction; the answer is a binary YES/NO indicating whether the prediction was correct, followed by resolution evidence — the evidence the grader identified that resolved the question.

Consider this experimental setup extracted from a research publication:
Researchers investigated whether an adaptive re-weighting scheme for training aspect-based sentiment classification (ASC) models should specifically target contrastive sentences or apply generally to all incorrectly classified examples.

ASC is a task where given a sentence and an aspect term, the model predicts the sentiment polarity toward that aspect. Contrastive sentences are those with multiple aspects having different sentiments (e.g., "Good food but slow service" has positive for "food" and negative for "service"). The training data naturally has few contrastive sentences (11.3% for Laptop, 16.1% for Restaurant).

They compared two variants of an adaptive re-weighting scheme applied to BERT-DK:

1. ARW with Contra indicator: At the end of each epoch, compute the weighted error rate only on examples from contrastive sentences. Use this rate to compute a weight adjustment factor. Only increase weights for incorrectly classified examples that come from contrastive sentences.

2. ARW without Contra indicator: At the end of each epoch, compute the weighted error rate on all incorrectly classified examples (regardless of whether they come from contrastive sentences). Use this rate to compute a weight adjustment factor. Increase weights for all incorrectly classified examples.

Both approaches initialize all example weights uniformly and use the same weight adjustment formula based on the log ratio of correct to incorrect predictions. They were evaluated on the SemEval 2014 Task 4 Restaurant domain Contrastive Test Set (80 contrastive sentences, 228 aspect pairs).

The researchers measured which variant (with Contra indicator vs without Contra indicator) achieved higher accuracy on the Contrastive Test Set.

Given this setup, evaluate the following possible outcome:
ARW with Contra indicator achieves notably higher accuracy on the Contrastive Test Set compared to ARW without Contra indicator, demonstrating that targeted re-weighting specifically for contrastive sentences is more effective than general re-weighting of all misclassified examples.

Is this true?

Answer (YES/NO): YES